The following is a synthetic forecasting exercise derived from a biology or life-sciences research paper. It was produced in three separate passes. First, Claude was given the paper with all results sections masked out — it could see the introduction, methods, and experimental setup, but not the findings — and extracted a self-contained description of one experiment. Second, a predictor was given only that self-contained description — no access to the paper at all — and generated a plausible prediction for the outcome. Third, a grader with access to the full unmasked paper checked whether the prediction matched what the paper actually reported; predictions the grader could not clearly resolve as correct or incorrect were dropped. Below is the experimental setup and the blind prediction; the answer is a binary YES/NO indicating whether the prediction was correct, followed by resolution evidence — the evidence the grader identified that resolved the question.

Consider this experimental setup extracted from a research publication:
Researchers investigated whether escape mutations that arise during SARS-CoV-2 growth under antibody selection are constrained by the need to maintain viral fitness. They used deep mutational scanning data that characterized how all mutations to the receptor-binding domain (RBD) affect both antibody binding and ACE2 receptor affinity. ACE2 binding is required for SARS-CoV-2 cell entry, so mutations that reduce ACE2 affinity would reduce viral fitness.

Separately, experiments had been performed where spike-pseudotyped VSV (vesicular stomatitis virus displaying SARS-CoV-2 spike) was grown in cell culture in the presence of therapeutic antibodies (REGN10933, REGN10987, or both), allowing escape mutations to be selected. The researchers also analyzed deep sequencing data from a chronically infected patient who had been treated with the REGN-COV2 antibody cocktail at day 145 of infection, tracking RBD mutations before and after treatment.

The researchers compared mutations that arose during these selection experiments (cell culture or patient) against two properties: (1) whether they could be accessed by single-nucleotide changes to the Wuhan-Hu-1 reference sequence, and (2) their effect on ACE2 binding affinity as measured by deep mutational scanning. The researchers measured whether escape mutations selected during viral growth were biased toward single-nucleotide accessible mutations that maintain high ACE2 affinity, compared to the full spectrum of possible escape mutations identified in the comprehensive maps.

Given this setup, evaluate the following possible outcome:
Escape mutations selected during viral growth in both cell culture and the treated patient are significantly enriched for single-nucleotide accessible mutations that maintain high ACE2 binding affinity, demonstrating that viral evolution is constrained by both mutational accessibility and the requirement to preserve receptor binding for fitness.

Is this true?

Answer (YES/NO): YES